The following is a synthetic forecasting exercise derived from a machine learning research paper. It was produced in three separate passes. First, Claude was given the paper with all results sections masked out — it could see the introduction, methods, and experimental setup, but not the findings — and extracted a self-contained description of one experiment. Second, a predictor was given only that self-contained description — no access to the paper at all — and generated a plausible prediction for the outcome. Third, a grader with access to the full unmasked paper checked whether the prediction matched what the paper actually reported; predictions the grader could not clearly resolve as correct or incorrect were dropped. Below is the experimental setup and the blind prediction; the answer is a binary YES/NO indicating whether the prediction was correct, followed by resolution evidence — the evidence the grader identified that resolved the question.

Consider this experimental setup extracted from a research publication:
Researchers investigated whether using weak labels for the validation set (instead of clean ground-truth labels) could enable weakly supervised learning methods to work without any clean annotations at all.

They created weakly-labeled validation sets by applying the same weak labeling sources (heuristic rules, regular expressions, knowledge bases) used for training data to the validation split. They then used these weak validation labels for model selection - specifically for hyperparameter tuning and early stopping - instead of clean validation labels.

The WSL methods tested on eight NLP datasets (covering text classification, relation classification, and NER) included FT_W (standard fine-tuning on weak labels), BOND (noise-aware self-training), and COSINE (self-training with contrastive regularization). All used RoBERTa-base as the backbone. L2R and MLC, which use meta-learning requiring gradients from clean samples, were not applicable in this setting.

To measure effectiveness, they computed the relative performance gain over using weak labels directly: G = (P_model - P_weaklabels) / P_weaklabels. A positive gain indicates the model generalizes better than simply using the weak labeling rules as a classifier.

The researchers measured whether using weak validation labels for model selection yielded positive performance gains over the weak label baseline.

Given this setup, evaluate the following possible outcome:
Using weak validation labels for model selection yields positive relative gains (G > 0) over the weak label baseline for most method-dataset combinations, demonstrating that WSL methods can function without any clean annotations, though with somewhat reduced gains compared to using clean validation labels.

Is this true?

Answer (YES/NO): NO